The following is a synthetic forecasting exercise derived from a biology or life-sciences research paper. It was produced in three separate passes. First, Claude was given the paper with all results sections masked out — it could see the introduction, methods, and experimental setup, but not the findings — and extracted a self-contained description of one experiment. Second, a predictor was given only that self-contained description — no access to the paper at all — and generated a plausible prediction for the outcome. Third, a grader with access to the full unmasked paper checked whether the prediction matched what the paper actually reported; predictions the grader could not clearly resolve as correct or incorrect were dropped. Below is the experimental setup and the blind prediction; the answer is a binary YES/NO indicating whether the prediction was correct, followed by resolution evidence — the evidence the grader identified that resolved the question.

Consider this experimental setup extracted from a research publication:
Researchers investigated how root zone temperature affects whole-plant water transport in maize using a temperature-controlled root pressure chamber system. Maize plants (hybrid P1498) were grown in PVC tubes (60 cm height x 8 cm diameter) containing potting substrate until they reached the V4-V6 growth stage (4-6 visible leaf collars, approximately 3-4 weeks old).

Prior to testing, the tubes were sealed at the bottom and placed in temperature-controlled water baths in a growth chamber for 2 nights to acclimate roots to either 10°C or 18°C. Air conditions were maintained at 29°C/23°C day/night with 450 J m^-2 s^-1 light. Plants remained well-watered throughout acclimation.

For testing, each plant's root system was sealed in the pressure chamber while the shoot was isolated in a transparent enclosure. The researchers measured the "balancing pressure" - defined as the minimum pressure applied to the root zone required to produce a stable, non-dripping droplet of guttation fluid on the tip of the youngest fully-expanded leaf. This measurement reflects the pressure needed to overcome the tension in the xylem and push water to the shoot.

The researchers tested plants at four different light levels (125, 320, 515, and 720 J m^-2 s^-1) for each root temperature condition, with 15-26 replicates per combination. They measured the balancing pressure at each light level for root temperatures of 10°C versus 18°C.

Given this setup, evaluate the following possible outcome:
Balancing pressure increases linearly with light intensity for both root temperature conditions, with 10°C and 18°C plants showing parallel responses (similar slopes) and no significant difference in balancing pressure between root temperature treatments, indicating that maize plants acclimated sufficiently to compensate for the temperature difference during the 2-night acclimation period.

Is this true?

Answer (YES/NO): NO